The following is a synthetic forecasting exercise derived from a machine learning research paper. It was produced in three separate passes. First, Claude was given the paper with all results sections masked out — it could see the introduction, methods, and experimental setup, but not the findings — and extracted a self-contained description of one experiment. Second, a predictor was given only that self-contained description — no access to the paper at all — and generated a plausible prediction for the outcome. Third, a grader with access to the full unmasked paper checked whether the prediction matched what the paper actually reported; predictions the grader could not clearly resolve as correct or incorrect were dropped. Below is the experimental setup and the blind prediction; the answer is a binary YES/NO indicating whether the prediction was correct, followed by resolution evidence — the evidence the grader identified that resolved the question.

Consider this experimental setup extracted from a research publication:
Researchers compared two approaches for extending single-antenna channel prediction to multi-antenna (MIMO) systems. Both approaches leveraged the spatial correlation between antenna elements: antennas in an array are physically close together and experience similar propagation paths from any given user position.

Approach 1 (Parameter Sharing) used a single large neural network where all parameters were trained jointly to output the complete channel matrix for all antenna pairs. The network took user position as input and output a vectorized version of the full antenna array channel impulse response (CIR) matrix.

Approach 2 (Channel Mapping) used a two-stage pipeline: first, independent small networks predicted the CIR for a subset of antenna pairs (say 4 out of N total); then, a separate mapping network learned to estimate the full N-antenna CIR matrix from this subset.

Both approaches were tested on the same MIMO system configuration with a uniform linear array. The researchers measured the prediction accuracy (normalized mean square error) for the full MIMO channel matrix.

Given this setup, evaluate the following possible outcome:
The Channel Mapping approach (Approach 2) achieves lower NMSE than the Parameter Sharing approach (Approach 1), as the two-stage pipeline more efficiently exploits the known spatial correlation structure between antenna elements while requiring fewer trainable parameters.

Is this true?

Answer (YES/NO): NO